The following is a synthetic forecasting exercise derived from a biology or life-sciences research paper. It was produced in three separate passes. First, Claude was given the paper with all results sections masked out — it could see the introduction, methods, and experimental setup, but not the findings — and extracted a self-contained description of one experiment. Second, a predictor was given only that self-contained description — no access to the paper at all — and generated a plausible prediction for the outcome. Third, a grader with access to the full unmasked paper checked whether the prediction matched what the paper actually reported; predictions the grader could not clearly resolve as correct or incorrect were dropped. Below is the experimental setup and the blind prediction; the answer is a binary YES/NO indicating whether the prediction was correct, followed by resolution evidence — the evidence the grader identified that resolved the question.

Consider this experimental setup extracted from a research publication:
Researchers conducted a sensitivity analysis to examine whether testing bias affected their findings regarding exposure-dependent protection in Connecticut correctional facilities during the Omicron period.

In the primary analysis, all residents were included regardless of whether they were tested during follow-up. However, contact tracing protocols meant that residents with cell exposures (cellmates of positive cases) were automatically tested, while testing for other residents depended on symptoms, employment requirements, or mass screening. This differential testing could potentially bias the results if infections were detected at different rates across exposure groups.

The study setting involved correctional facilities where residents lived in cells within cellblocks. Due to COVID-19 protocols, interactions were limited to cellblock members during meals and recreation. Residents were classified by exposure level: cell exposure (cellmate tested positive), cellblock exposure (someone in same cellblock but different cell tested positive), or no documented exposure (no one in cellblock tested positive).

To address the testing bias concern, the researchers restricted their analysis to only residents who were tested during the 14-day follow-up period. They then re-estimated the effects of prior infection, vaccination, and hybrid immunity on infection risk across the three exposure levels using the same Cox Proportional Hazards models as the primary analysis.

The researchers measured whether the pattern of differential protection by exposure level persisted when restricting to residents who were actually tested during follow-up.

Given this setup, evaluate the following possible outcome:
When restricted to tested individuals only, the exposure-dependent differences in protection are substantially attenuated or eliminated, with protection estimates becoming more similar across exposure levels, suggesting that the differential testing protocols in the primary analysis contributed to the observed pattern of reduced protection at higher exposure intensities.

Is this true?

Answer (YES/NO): NO